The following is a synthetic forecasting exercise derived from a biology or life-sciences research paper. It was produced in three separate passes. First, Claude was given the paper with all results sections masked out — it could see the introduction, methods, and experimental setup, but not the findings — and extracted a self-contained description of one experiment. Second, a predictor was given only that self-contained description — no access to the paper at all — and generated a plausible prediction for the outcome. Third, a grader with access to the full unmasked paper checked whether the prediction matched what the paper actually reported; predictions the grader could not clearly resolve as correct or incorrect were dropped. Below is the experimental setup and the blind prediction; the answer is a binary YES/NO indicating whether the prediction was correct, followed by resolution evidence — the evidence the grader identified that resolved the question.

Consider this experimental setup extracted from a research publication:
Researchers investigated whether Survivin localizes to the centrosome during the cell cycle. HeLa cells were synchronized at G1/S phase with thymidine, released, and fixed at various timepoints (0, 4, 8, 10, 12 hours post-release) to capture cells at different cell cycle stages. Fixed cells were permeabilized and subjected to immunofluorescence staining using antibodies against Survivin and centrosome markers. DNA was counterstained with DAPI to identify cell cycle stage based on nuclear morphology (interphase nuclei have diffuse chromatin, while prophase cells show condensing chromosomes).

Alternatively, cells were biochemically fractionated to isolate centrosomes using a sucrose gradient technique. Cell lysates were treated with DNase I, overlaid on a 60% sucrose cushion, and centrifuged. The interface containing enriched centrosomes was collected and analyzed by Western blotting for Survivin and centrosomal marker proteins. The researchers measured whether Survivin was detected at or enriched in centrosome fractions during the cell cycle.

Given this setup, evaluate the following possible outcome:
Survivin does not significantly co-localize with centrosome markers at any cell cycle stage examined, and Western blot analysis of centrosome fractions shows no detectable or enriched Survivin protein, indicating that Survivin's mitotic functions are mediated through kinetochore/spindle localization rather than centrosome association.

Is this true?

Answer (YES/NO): NO